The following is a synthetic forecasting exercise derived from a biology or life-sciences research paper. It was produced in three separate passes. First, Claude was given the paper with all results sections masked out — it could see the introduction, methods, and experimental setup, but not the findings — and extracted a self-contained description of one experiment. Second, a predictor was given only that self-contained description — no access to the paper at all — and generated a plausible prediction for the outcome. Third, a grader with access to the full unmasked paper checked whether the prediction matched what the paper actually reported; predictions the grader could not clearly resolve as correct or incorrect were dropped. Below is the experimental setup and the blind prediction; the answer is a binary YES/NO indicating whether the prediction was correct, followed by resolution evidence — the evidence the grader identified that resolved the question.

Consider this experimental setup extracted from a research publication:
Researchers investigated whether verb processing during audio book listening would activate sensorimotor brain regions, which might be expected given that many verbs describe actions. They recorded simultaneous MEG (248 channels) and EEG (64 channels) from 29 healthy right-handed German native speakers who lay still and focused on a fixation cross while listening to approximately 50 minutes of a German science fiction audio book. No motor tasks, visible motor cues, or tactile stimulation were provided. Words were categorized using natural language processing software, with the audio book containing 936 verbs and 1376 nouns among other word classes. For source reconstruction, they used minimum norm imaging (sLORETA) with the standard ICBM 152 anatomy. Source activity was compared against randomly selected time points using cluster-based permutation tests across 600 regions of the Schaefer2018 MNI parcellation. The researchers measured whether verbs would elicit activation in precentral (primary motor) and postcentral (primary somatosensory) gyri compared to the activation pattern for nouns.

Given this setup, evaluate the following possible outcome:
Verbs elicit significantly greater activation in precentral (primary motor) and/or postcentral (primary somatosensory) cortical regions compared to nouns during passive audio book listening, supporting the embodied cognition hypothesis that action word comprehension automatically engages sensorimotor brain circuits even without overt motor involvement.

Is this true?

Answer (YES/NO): NO